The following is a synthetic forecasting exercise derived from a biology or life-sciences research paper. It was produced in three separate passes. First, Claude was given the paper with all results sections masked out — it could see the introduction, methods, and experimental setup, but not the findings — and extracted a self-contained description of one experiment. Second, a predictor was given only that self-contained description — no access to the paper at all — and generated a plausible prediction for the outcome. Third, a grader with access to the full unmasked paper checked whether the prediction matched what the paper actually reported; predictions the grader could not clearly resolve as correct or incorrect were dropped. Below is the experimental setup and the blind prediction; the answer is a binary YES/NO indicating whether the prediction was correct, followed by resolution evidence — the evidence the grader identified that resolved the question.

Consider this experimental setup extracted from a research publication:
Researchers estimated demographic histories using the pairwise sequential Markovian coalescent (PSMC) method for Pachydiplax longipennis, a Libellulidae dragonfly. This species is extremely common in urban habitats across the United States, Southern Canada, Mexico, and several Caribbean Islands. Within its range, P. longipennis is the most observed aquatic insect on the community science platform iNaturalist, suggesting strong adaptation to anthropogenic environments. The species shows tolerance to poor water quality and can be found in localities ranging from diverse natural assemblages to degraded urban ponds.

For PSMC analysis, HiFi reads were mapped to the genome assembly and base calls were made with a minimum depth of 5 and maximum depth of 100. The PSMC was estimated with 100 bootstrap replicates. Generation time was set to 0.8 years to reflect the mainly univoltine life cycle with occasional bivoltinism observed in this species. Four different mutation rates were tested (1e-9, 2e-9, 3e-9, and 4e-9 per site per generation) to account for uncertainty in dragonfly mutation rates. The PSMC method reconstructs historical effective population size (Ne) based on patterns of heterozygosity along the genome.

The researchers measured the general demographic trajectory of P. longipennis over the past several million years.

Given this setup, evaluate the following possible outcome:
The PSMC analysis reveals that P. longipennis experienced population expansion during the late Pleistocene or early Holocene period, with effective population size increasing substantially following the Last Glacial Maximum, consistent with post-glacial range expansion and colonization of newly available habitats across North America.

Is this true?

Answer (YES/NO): NO